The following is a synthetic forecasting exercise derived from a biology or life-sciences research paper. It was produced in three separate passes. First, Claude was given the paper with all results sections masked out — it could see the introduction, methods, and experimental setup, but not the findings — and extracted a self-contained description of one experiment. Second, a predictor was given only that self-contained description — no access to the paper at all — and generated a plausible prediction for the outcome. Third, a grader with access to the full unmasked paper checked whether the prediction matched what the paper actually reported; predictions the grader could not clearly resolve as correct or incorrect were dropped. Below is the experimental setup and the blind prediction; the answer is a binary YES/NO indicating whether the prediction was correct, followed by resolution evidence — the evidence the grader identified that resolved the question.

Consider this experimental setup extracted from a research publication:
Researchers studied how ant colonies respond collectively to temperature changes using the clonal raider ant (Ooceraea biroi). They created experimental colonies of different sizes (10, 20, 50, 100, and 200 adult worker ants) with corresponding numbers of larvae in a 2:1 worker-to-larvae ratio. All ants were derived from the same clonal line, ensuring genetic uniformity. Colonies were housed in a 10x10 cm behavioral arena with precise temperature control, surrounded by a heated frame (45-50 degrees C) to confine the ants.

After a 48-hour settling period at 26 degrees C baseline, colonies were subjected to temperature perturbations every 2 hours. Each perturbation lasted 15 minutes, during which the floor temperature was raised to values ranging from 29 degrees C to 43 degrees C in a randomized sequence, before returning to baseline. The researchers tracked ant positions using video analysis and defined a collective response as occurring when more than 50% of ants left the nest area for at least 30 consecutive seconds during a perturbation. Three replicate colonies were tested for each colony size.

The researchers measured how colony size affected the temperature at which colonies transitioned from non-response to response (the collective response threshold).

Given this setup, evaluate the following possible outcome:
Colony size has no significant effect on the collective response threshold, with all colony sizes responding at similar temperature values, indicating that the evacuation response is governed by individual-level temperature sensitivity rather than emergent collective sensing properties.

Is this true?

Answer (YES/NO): NO